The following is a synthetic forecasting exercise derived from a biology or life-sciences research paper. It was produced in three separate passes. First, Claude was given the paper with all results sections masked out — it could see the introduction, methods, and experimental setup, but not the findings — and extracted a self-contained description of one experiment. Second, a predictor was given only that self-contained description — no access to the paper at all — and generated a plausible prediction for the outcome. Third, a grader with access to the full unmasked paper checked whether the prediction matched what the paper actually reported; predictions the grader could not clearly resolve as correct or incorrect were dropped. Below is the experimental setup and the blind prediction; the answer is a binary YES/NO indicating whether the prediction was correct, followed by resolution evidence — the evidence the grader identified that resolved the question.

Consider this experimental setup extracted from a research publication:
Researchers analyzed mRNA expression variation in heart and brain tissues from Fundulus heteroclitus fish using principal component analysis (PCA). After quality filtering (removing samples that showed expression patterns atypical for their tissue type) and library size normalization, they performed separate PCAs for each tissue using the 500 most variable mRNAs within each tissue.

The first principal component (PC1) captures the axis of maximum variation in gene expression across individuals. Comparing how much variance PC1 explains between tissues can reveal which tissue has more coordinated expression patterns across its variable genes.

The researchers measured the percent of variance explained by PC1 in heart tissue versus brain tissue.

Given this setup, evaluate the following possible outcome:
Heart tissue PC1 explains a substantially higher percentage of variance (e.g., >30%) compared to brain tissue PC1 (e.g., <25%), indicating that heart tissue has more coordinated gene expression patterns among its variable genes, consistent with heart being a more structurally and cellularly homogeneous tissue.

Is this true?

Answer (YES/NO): NO